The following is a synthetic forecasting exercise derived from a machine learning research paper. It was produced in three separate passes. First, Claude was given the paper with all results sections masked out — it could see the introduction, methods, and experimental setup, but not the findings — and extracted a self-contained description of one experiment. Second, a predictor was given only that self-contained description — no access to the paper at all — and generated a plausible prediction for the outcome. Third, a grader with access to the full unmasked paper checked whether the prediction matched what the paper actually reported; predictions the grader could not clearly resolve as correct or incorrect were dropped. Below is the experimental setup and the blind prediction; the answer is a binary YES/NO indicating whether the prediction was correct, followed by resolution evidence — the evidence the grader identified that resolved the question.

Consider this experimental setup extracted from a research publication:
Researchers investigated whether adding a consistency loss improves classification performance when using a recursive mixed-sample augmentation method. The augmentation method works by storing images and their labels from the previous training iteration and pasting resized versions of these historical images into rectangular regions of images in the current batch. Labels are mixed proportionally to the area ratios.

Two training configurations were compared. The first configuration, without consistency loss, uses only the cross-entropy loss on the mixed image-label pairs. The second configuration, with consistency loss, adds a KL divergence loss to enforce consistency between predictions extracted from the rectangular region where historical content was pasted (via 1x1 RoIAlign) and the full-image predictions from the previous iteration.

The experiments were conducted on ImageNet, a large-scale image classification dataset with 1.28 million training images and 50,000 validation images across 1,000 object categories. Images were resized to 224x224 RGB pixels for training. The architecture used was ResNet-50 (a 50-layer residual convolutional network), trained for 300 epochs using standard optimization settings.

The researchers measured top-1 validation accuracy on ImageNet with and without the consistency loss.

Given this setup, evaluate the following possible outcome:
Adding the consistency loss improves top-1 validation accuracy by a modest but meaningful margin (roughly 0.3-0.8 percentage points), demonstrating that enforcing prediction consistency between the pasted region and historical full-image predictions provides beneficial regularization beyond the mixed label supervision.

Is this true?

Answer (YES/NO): NO